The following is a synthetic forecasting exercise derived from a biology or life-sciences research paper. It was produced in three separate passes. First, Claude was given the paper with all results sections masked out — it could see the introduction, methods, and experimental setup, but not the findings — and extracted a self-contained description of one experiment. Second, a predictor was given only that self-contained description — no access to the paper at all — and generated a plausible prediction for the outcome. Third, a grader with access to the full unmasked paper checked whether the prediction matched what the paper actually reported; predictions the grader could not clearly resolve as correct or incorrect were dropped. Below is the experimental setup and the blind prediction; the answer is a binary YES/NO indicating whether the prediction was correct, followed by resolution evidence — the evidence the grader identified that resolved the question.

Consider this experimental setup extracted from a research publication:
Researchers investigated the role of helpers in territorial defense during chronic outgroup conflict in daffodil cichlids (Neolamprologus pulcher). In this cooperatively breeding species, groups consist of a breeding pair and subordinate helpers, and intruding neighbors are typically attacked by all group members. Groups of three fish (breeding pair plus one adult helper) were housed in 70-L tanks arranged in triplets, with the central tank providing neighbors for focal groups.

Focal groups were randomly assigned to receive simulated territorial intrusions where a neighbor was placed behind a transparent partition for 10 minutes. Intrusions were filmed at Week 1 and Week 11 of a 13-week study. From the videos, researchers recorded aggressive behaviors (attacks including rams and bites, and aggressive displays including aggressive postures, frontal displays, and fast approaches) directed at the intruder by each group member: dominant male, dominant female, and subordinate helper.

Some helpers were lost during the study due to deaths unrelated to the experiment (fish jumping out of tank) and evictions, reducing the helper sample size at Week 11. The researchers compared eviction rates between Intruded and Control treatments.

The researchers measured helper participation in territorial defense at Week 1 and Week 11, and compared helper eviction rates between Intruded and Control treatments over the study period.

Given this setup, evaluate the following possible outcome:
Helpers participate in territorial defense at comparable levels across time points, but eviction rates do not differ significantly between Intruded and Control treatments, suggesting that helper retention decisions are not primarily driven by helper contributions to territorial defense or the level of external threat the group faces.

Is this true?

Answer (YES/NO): YES